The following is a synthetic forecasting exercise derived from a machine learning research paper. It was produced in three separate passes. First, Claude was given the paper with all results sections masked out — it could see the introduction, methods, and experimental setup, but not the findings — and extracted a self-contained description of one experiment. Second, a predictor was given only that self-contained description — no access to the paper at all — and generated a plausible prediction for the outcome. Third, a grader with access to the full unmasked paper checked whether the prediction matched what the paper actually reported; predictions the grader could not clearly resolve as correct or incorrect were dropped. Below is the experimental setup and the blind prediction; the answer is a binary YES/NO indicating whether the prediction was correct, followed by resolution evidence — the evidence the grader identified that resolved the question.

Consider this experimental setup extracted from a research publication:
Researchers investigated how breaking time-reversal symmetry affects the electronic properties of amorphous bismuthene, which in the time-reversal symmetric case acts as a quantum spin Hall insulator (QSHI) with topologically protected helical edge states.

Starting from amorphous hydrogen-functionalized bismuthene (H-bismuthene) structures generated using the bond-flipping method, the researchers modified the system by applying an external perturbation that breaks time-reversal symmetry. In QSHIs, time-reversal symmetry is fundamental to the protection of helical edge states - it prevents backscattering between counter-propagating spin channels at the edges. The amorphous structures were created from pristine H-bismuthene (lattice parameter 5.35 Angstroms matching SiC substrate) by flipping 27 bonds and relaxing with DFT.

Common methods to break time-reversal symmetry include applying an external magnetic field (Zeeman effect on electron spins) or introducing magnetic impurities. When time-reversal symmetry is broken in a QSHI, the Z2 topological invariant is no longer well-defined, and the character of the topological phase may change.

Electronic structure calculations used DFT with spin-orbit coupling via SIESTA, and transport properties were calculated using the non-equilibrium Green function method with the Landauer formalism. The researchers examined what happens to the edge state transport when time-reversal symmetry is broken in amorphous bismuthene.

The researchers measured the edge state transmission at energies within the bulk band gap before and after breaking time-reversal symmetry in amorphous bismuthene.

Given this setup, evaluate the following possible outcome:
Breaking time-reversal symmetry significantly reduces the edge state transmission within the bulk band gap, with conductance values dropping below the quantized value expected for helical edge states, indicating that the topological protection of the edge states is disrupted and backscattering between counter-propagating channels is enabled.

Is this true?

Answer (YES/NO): YES